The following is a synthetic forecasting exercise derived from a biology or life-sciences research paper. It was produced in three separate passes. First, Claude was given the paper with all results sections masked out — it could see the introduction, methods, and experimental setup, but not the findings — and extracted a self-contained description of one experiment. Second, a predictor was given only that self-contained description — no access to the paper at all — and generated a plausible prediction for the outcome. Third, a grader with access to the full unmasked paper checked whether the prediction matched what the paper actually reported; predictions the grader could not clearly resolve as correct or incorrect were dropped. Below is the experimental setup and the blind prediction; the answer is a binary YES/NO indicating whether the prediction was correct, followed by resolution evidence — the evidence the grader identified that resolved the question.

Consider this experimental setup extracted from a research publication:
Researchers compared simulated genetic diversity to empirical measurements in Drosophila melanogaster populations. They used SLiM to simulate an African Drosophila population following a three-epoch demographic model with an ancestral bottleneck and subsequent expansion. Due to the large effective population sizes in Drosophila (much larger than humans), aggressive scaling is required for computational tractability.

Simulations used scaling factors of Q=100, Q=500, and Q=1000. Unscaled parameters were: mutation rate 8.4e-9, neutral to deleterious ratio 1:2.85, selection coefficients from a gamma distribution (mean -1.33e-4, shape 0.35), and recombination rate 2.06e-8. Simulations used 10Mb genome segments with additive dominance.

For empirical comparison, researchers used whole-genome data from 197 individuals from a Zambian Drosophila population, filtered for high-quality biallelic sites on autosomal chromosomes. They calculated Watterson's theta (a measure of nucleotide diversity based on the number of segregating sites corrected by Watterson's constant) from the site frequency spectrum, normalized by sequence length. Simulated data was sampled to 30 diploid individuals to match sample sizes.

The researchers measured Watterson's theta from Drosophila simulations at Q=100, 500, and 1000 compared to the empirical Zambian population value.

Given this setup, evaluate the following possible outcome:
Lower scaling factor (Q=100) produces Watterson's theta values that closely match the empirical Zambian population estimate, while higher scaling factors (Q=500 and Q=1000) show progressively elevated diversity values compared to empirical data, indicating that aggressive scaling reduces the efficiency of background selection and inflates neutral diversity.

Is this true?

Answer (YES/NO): NO